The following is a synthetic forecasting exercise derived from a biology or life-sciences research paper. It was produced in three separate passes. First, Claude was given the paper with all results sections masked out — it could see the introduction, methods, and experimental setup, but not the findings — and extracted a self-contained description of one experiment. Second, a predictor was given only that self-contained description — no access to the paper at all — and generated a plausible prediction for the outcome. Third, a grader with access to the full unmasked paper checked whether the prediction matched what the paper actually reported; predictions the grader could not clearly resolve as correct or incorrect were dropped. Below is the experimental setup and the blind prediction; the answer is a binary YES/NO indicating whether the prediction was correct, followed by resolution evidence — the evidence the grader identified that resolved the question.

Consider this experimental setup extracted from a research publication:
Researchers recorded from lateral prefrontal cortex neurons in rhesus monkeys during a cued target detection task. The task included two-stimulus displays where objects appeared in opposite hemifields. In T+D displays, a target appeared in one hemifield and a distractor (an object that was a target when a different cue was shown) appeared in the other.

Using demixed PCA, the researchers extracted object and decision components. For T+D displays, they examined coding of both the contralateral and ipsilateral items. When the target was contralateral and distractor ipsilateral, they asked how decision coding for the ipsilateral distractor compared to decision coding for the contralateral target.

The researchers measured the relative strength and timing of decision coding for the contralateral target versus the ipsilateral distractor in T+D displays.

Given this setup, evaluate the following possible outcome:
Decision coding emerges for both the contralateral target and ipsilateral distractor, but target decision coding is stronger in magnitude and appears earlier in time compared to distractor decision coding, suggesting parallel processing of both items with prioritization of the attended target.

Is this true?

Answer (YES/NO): NO